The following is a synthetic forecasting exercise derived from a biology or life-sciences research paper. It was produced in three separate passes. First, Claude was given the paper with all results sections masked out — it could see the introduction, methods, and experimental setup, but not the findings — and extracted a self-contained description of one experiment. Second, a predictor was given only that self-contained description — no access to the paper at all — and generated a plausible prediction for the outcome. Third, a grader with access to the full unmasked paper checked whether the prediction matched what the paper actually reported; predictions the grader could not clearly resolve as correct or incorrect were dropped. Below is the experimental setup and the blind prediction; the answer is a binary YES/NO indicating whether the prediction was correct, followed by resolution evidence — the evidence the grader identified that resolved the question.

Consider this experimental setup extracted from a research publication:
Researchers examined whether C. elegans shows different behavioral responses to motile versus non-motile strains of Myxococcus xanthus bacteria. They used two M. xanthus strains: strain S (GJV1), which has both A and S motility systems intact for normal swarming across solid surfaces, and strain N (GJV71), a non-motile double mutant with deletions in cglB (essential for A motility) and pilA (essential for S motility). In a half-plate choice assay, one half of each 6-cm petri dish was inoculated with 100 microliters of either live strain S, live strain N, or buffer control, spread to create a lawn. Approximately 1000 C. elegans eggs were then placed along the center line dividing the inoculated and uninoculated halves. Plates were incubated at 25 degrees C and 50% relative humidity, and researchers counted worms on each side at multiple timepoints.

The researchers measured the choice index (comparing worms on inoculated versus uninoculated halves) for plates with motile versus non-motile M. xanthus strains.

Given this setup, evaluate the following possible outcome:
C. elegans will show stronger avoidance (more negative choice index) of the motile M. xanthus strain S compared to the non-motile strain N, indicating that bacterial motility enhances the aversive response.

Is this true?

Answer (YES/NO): NO